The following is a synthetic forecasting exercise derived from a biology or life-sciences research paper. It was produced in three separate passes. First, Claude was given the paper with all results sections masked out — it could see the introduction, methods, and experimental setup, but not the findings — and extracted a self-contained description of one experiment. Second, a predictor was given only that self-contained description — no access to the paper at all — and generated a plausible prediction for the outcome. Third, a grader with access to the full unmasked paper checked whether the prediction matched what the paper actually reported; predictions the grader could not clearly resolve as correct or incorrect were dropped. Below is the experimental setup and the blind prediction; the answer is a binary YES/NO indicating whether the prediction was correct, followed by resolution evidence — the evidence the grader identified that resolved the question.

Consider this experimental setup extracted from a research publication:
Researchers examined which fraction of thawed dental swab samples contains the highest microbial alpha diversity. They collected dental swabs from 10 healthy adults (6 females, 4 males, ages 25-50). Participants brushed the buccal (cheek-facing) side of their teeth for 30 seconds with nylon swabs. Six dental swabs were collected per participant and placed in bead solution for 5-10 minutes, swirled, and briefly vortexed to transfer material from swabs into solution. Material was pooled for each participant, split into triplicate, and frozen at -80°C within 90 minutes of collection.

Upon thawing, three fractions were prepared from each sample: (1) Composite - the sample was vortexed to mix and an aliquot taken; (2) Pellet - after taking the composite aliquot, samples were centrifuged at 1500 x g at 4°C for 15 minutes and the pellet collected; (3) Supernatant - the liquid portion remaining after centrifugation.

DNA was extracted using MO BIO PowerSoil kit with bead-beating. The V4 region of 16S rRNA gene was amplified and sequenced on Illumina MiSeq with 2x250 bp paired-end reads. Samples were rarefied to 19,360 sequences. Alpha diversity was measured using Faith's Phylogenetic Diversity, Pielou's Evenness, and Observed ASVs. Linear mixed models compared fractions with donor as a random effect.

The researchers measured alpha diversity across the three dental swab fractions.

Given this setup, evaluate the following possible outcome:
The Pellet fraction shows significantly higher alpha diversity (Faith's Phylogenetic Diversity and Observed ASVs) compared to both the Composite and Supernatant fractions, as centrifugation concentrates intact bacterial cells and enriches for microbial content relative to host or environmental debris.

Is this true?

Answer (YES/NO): NO